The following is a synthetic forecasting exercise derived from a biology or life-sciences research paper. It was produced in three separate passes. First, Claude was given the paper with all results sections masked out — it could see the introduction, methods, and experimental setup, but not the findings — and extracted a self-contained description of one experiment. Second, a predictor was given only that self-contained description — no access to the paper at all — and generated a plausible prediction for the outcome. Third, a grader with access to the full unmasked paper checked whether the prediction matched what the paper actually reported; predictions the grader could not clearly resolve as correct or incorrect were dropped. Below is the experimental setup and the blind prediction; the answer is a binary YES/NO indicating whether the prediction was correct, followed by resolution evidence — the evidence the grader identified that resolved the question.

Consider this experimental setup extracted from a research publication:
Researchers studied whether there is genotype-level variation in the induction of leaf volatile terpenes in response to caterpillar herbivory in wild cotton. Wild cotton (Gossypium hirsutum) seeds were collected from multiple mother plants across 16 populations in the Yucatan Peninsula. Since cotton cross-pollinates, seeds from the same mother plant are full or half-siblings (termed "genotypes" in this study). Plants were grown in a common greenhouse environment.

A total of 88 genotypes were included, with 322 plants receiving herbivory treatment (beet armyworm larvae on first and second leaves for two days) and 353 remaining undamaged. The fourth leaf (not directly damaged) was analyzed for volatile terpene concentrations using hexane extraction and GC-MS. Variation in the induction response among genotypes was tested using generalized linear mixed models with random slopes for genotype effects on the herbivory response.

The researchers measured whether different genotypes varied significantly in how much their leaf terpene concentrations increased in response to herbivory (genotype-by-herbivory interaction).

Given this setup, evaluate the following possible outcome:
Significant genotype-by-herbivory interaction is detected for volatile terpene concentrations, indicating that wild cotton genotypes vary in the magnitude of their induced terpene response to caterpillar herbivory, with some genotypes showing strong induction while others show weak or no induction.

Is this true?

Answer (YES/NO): NO